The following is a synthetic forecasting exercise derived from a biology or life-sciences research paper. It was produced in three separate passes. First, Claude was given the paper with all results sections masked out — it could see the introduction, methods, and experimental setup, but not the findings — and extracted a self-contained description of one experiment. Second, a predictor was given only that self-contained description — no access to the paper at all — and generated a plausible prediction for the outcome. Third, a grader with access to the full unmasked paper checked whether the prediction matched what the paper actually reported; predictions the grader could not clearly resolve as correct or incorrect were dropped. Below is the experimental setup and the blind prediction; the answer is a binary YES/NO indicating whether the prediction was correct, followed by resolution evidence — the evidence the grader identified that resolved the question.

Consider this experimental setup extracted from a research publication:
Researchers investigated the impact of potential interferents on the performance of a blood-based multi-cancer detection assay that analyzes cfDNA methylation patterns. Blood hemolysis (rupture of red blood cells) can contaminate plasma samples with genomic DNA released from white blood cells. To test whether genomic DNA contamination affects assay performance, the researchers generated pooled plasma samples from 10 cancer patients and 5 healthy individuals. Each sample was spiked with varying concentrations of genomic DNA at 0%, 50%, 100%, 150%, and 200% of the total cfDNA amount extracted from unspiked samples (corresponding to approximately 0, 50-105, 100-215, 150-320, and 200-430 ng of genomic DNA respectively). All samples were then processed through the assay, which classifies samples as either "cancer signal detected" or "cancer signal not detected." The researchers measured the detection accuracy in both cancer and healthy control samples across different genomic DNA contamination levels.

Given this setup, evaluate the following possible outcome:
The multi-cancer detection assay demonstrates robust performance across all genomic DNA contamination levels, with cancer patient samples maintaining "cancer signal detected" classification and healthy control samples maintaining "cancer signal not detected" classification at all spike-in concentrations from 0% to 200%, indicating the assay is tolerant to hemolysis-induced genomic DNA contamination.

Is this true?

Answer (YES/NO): NO